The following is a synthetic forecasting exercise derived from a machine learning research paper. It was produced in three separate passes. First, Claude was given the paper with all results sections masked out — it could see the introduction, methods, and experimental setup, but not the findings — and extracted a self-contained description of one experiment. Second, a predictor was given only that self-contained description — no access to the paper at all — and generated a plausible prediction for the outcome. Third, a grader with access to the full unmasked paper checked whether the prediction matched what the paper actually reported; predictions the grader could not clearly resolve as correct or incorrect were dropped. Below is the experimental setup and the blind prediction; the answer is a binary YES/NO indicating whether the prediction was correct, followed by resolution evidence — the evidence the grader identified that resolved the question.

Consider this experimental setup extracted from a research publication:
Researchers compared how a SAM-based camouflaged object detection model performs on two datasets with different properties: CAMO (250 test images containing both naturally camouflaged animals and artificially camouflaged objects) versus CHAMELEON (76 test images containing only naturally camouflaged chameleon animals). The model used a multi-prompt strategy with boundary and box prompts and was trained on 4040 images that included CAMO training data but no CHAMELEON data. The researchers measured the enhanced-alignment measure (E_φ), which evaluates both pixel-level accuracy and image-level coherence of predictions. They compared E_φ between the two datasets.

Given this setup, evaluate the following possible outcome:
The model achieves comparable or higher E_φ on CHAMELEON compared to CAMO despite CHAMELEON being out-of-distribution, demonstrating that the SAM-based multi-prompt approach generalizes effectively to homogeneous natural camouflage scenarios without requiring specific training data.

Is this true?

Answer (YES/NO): YES